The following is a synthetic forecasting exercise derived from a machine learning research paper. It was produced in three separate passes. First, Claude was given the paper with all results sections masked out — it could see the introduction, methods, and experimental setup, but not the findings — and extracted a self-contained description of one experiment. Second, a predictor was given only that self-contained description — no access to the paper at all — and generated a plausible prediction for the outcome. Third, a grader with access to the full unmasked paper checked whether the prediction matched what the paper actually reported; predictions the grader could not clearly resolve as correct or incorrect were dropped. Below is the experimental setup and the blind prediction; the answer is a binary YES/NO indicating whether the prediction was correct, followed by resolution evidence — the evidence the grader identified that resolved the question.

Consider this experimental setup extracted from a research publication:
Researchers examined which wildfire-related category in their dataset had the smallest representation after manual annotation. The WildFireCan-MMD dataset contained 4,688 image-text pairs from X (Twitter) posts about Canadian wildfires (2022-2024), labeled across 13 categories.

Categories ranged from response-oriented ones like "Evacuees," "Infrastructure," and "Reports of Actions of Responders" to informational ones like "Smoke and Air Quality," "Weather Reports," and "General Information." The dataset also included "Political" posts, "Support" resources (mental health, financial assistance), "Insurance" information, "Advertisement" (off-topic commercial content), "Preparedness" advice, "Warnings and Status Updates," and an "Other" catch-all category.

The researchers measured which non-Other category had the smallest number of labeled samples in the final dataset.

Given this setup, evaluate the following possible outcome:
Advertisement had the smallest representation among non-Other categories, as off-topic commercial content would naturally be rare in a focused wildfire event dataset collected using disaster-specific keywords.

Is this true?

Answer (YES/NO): YES